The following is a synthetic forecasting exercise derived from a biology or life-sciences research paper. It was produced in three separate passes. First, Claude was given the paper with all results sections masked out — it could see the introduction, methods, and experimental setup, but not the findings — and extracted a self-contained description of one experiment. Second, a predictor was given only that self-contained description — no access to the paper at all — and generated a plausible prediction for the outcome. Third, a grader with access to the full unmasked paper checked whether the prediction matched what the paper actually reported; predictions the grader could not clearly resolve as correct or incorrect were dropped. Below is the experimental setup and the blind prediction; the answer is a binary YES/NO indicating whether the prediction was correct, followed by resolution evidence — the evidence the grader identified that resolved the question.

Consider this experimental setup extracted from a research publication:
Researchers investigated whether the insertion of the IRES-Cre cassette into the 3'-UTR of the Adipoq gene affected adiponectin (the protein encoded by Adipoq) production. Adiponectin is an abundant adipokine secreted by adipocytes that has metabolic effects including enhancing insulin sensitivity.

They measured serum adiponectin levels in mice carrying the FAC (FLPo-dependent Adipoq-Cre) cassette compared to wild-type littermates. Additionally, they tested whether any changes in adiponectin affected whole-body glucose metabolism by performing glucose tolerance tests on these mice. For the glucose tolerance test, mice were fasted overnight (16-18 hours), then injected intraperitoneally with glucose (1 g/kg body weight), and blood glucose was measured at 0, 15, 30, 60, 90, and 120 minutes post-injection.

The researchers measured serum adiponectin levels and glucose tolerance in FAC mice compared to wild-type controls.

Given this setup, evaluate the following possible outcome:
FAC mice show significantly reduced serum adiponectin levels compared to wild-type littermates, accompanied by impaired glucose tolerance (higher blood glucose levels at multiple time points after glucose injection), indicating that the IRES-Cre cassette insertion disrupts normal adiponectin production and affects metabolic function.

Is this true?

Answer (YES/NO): NO